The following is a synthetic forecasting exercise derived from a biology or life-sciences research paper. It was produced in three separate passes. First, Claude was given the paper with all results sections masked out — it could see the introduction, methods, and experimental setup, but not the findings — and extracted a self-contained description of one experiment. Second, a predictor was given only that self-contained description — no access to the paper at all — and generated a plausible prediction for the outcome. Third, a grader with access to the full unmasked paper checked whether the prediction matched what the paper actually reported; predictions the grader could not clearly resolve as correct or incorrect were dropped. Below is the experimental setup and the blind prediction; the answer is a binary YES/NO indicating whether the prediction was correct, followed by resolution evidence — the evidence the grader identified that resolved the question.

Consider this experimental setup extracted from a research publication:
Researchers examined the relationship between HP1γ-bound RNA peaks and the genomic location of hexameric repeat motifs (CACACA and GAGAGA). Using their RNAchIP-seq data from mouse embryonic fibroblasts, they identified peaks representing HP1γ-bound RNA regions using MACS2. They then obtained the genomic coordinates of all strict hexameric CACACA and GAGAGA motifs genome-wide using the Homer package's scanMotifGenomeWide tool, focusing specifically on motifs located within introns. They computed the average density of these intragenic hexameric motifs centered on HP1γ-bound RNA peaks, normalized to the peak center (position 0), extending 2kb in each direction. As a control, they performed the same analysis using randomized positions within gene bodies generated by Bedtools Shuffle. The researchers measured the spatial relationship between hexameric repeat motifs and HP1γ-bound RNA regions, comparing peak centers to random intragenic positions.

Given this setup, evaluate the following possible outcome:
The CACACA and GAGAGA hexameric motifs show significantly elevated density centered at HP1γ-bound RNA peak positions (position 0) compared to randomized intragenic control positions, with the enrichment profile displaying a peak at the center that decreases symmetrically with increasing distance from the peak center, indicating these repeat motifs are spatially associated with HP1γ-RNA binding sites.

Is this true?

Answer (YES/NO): YES